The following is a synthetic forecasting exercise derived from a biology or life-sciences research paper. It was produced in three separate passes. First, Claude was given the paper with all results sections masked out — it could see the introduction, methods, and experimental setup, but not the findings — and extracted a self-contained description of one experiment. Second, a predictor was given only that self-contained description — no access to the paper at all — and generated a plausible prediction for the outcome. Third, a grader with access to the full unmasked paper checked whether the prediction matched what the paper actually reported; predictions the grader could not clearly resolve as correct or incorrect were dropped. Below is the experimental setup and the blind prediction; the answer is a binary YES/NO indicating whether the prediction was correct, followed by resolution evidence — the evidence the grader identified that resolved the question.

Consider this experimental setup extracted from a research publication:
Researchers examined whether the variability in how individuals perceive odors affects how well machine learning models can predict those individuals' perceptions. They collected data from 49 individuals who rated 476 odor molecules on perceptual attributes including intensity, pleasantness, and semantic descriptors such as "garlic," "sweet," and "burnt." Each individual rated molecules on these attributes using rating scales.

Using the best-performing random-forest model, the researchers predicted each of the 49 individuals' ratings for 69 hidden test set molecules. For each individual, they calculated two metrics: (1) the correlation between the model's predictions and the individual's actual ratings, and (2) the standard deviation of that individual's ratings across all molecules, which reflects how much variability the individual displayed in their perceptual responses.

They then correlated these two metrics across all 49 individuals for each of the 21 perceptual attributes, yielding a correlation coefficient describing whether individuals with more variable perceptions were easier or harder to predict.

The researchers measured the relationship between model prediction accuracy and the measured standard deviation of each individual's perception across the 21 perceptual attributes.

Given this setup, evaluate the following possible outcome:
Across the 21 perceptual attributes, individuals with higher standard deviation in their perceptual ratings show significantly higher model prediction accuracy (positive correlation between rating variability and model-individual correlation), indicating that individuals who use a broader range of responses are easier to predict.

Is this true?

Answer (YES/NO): NO